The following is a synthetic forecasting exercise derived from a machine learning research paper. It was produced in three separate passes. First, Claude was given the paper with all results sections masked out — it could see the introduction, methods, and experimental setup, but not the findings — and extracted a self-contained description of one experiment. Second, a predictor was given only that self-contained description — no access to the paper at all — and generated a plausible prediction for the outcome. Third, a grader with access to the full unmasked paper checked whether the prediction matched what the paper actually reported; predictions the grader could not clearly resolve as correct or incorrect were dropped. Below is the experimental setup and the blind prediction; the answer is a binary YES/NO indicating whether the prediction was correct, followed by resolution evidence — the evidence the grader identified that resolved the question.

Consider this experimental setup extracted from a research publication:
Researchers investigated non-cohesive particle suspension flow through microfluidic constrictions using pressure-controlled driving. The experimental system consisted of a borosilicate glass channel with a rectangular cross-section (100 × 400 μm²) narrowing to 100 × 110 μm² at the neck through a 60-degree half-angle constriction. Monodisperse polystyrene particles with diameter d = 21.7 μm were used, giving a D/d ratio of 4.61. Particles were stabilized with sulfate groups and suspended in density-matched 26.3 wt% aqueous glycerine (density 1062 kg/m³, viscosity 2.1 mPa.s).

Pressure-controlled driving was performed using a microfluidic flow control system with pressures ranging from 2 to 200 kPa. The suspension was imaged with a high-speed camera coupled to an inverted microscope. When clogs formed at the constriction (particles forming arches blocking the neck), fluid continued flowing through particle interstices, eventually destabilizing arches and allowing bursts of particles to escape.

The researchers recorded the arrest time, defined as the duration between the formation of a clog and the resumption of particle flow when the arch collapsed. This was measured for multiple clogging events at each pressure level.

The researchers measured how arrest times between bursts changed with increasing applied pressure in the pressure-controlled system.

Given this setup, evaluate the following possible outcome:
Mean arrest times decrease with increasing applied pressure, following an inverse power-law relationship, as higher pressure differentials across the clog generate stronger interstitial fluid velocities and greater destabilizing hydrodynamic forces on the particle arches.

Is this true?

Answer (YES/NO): NO